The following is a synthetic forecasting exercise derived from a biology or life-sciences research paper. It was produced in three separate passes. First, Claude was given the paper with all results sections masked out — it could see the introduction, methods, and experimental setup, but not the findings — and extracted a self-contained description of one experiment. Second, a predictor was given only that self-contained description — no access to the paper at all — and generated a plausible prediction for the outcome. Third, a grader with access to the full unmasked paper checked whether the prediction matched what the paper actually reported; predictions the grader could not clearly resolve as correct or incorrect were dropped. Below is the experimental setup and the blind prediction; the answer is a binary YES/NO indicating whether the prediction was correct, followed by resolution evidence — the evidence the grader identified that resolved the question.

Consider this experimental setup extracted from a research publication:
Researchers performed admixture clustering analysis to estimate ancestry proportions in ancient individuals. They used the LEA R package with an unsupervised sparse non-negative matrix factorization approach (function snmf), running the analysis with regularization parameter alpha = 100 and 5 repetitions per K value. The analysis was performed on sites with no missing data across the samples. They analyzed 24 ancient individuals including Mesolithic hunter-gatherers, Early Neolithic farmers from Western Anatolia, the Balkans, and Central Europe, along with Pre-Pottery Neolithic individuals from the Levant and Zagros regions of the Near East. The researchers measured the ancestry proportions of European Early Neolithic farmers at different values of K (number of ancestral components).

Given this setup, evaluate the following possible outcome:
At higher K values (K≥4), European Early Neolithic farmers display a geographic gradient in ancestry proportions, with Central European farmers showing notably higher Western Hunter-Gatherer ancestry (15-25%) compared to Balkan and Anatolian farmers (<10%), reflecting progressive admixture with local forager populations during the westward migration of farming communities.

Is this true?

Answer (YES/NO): NO